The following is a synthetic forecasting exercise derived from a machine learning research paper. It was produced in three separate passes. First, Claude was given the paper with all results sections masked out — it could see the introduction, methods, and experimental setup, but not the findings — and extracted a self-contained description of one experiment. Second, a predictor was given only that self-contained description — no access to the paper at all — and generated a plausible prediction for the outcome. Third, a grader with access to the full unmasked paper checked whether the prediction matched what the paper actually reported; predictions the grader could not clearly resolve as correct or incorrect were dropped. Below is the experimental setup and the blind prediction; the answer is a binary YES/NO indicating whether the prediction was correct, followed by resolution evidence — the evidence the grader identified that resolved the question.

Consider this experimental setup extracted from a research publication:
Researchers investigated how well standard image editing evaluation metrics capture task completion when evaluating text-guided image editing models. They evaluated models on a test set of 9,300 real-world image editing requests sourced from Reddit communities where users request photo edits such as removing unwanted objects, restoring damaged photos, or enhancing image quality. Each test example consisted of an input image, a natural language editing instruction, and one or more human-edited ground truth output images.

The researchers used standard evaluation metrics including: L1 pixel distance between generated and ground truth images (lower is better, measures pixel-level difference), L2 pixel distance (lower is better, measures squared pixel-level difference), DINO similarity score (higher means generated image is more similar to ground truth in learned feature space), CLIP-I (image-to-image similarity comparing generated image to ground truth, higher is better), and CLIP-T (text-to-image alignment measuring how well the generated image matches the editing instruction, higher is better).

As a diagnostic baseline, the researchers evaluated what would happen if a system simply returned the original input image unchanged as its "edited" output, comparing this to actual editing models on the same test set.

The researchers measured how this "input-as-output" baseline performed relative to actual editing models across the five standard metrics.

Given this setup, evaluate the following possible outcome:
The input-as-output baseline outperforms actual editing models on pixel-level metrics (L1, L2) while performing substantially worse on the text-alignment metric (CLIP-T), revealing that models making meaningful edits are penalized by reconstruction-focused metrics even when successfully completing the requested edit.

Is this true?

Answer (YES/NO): NO